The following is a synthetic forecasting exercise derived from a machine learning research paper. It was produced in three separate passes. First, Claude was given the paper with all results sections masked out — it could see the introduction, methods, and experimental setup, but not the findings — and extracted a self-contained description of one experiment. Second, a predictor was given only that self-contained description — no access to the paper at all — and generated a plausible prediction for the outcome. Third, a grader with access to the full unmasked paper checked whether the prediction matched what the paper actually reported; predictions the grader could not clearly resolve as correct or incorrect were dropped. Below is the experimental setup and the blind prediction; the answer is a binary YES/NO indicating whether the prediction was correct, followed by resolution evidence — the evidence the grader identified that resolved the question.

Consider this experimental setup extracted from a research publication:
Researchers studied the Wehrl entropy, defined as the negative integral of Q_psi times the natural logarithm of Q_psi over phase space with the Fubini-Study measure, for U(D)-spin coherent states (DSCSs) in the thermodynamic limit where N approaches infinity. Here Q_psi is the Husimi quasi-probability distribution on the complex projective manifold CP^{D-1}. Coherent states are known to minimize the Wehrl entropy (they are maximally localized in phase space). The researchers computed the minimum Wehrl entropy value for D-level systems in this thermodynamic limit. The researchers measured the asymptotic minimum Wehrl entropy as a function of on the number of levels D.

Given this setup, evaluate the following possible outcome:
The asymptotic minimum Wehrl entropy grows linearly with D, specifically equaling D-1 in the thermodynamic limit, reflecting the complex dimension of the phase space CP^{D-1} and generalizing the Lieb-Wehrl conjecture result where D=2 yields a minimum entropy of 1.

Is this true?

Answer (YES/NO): YES